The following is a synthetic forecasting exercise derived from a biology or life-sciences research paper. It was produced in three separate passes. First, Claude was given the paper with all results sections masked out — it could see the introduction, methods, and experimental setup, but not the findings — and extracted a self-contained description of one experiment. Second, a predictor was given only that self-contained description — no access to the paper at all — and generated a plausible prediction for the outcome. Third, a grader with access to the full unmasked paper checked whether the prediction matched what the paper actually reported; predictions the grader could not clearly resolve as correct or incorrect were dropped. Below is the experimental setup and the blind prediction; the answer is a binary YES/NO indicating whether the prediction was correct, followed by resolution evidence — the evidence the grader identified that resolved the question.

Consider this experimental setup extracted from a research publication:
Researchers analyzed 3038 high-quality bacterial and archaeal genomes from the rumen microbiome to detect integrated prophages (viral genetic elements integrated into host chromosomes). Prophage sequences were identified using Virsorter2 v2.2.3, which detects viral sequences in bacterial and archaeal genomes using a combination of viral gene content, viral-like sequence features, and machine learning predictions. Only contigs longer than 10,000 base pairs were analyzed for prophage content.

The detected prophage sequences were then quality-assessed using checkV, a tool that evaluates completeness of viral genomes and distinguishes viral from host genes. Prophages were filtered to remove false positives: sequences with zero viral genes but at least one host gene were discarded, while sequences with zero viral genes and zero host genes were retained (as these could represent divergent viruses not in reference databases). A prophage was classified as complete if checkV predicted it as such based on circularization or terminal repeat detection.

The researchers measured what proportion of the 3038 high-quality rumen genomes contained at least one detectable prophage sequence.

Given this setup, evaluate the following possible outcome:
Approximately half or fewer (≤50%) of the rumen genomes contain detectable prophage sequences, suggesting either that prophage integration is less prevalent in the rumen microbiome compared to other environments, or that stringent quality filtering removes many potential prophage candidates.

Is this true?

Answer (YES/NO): YES